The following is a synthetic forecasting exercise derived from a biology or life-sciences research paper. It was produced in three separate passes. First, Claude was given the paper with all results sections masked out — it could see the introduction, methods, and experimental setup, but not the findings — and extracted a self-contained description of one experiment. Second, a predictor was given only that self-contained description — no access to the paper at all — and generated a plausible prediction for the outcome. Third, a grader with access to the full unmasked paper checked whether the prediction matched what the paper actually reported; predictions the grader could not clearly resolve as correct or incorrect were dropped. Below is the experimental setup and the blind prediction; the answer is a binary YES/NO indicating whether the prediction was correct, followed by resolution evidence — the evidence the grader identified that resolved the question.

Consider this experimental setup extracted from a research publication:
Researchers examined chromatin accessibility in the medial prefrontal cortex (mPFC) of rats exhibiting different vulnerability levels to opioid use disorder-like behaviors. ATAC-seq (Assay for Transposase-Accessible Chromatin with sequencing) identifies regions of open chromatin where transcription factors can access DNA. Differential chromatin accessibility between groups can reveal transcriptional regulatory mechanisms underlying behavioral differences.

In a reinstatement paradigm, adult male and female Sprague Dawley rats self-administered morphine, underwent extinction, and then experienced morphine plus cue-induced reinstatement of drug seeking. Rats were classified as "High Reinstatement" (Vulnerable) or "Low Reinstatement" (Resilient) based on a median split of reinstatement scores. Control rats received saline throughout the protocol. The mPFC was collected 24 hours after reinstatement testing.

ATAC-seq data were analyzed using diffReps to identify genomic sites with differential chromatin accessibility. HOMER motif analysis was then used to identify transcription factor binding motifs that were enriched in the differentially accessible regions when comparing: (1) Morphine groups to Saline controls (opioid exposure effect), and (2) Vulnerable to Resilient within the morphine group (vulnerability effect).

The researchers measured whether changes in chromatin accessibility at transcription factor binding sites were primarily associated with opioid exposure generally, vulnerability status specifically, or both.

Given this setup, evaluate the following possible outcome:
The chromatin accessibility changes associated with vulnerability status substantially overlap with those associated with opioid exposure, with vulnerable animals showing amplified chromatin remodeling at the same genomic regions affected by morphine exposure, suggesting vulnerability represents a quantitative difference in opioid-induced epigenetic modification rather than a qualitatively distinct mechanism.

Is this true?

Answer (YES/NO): NO